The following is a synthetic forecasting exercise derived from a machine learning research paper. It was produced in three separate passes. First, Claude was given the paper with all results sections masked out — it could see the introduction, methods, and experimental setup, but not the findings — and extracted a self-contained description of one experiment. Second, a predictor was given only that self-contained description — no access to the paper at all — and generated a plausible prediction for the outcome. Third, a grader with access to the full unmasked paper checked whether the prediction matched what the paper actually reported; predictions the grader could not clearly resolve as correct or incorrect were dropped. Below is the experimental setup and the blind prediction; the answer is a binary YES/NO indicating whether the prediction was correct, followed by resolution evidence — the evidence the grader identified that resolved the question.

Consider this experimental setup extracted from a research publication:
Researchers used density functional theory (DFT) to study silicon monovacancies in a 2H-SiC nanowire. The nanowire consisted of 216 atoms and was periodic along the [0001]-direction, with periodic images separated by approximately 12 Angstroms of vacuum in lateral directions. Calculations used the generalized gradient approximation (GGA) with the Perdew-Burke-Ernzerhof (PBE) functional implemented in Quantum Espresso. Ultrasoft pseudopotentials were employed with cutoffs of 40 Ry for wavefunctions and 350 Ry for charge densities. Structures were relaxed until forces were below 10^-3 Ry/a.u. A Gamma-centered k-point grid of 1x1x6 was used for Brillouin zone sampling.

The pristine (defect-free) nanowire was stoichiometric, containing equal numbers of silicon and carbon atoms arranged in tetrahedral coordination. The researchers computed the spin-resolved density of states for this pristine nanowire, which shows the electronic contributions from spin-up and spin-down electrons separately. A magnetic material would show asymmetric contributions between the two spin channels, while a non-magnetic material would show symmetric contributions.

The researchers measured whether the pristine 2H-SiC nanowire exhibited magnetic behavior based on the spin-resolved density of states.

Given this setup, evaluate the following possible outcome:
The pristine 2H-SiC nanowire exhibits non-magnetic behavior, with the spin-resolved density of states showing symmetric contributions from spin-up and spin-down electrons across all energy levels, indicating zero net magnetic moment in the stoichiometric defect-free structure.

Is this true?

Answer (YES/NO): YES